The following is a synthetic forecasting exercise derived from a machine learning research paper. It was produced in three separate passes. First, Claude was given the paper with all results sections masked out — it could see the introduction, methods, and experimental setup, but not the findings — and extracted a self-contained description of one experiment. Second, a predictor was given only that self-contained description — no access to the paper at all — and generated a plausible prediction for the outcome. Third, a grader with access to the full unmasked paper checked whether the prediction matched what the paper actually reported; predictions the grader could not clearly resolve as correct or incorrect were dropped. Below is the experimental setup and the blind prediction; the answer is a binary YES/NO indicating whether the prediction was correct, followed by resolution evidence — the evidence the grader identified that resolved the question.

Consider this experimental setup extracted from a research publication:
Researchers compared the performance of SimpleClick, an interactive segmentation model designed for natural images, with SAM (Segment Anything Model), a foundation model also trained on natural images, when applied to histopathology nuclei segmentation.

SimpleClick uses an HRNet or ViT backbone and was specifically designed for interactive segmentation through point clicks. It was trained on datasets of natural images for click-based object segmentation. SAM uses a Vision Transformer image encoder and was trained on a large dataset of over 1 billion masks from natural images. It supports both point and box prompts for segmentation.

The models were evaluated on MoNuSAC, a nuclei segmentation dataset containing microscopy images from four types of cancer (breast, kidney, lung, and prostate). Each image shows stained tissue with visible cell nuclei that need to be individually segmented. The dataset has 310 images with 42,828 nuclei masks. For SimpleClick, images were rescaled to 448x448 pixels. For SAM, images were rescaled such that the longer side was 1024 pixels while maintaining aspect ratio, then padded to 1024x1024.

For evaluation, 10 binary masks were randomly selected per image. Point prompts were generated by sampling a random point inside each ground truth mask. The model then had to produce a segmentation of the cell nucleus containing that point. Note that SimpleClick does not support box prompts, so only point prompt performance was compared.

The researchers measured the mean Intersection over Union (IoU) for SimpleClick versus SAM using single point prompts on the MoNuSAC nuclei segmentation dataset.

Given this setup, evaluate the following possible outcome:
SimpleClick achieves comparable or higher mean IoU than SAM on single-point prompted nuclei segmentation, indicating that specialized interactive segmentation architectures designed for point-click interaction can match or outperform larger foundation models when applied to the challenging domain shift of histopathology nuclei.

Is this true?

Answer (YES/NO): NO